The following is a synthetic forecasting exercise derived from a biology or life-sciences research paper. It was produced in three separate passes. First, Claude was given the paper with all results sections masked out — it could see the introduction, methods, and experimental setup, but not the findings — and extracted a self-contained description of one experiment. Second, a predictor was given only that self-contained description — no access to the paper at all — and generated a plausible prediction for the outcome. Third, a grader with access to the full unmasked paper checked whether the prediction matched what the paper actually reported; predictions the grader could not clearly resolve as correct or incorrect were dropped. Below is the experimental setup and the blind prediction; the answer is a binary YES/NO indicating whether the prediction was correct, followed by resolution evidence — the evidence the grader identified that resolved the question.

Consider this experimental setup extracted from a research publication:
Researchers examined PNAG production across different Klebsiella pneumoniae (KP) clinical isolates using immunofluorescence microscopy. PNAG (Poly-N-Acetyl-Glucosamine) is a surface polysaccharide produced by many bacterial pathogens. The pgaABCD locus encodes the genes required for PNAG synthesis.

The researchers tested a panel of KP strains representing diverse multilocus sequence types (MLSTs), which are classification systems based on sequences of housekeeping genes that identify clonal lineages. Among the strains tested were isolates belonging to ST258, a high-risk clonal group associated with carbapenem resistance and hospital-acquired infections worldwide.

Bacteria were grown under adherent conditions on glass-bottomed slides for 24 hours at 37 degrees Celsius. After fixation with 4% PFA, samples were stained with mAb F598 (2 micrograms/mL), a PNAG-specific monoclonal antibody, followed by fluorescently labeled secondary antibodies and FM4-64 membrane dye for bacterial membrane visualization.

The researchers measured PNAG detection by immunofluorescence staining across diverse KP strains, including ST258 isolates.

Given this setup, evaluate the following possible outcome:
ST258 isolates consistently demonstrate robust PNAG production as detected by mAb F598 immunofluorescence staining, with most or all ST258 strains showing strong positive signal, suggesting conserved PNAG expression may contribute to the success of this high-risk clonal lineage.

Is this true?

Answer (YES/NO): NO